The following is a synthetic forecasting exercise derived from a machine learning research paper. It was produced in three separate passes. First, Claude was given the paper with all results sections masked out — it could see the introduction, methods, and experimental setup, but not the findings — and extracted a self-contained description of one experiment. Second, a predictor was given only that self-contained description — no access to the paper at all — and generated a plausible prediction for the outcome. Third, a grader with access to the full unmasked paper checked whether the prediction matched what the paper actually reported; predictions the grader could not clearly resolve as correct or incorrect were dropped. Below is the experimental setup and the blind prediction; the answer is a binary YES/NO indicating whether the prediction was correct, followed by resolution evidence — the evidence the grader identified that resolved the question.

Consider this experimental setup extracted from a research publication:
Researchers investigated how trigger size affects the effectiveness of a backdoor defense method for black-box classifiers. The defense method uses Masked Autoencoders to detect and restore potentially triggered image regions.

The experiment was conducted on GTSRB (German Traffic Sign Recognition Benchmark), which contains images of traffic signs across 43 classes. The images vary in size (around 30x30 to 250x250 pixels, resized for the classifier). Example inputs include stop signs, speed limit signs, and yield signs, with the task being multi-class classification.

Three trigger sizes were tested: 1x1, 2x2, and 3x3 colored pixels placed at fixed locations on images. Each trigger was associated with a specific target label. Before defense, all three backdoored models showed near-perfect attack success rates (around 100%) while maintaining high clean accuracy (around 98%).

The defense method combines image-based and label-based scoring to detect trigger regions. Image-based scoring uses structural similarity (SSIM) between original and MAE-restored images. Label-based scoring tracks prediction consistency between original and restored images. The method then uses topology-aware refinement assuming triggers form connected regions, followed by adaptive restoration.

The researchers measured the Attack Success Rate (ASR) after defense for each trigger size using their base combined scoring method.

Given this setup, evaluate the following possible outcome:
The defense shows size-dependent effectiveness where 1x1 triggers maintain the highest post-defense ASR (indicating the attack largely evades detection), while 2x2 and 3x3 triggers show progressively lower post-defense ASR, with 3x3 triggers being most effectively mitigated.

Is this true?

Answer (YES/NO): NO